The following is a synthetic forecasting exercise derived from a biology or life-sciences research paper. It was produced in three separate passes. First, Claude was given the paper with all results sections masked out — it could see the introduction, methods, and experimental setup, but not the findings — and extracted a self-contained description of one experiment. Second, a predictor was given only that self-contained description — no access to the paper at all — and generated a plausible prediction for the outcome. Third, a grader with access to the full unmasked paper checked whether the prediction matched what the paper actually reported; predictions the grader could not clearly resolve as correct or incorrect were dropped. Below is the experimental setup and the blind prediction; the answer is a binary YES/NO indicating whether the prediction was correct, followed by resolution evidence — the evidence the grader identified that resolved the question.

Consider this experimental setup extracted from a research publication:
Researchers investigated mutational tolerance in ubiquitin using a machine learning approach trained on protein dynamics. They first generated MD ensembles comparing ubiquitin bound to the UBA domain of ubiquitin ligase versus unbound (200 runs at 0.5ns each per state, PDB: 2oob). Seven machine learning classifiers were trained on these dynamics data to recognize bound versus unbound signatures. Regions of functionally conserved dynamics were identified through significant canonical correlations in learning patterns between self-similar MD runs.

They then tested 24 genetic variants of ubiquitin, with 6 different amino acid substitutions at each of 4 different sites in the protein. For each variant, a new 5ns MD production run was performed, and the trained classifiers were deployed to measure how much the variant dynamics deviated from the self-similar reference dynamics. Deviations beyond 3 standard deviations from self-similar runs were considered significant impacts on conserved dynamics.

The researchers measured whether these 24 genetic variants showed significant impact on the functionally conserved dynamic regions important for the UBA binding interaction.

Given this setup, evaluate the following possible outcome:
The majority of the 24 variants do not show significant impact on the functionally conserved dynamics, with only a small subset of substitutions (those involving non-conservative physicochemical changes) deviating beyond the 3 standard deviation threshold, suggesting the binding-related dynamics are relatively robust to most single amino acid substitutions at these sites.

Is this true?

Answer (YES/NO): YES